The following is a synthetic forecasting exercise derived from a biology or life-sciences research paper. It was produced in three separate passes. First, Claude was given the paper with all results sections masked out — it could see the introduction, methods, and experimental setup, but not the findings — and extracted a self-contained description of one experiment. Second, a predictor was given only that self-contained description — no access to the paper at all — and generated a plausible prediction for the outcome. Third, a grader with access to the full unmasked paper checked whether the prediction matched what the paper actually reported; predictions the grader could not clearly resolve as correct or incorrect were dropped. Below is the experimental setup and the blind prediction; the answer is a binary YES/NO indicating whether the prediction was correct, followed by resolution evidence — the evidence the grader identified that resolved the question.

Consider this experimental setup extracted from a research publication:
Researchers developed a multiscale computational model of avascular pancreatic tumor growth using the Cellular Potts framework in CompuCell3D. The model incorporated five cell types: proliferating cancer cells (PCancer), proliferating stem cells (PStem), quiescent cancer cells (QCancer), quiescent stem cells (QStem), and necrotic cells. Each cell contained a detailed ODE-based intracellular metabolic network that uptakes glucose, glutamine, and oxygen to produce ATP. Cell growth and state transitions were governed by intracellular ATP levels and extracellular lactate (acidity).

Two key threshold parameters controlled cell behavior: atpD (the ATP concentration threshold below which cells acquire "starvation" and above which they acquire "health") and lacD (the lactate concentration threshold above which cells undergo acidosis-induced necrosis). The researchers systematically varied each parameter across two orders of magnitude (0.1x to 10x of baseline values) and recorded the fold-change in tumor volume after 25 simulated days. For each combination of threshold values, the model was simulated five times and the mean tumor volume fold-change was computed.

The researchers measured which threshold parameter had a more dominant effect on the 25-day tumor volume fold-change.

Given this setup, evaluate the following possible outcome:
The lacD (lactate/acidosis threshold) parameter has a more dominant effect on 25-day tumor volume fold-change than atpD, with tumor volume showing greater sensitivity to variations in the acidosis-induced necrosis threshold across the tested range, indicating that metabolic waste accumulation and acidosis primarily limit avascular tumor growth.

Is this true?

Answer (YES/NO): NO